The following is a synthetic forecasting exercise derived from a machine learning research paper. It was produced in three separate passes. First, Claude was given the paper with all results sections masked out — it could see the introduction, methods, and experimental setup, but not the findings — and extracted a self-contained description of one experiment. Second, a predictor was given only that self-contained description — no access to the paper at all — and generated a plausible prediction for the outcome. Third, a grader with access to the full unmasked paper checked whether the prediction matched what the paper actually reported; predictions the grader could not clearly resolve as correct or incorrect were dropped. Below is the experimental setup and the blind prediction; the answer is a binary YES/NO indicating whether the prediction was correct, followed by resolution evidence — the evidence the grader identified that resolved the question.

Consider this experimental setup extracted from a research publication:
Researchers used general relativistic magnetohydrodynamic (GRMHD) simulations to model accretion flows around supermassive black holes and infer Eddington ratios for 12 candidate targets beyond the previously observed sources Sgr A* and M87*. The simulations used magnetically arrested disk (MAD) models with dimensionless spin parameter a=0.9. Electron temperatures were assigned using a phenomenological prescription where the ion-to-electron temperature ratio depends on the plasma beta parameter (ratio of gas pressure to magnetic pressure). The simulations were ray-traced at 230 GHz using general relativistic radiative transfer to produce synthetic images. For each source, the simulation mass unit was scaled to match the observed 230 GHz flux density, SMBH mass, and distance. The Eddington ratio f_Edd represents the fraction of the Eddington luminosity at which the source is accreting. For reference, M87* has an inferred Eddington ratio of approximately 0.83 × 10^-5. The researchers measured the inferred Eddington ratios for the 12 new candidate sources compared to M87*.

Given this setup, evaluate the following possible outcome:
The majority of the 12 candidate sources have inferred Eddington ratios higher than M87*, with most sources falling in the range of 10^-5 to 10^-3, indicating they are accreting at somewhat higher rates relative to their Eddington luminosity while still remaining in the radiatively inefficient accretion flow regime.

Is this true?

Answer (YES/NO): NO